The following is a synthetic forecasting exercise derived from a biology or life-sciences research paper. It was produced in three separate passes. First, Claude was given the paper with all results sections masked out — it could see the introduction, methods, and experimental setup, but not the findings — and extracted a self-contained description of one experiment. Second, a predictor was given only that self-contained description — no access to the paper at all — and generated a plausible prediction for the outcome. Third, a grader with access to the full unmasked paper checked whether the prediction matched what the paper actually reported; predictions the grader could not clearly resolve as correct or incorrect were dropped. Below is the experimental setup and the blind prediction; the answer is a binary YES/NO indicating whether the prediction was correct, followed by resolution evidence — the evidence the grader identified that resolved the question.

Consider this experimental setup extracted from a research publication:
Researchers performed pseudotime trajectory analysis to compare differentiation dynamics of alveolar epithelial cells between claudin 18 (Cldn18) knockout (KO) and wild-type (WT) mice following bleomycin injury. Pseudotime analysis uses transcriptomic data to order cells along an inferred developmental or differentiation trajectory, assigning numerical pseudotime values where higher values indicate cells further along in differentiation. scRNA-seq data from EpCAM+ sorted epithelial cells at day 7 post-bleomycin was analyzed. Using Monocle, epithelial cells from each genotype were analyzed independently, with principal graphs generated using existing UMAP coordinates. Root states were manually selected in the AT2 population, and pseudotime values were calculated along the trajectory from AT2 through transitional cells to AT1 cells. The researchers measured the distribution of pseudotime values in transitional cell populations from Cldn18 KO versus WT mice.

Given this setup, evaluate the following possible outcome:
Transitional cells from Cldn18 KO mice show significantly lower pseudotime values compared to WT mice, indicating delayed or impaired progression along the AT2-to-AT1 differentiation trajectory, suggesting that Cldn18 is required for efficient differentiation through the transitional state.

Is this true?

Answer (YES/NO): NO